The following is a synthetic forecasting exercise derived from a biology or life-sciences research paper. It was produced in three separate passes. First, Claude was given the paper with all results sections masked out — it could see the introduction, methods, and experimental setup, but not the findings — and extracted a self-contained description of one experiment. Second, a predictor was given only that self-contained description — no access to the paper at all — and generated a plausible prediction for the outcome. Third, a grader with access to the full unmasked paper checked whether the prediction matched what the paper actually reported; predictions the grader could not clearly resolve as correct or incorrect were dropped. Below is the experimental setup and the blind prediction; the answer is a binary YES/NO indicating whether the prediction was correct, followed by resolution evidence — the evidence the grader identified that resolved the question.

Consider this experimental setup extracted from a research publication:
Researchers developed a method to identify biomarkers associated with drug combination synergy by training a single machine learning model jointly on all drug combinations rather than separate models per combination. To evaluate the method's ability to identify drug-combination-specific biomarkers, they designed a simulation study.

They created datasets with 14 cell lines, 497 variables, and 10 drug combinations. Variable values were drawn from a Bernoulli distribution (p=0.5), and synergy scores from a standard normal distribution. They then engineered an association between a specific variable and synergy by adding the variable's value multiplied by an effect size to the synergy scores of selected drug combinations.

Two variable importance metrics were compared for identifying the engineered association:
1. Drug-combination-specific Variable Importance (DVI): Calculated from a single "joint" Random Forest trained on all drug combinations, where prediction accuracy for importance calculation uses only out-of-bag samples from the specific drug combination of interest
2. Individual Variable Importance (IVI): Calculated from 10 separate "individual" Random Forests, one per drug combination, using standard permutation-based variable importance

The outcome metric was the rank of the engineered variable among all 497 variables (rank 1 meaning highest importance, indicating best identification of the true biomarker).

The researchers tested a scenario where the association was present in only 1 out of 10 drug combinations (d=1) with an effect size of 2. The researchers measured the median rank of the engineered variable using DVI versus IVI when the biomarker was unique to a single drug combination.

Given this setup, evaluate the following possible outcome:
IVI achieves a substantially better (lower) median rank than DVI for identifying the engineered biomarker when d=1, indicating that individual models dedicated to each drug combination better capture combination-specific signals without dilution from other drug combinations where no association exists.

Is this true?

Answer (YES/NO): NO